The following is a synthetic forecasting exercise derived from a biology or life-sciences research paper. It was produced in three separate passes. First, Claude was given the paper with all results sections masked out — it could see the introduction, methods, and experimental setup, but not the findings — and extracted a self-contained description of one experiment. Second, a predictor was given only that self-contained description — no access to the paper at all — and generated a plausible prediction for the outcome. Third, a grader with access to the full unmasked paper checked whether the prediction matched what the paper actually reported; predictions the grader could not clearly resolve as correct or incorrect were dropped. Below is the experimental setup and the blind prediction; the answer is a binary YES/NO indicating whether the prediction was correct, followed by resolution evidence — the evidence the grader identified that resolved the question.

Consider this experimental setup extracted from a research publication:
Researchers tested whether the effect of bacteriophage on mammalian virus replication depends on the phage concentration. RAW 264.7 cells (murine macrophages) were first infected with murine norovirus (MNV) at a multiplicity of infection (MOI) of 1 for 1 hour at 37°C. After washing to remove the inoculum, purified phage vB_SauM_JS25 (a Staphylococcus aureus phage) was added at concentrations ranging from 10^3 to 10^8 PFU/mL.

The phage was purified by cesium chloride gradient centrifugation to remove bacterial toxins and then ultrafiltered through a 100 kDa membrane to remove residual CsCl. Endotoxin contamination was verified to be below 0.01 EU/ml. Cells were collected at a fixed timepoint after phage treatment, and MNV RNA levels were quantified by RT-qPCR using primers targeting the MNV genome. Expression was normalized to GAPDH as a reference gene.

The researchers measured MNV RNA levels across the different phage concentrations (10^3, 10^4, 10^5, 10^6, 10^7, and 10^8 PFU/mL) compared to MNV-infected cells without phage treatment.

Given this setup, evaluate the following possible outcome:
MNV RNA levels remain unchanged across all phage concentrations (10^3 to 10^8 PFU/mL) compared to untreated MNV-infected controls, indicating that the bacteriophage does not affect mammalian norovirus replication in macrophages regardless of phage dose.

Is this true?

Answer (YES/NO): NO